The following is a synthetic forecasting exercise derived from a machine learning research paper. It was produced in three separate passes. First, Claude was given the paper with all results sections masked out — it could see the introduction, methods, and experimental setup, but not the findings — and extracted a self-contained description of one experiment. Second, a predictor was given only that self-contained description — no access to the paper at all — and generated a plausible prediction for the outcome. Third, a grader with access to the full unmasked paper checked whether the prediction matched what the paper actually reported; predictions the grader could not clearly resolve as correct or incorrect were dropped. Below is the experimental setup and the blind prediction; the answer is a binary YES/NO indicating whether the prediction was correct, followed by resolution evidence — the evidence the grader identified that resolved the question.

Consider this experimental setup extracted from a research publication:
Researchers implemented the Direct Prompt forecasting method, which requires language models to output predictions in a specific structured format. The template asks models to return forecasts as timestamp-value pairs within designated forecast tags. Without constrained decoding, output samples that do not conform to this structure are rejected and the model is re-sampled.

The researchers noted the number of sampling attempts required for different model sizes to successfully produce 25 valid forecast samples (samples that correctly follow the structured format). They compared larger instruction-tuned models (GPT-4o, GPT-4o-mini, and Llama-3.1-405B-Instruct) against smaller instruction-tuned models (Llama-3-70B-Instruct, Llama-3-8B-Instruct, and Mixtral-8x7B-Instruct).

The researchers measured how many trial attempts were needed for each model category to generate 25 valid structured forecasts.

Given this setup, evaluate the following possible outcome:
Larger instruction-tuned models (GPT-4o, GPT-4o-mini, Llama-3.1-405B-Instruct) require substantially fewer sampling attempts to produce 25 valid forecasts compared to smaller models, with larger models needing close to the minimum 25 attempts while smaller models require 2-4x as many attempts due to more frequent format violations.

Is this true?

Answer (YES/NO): NO